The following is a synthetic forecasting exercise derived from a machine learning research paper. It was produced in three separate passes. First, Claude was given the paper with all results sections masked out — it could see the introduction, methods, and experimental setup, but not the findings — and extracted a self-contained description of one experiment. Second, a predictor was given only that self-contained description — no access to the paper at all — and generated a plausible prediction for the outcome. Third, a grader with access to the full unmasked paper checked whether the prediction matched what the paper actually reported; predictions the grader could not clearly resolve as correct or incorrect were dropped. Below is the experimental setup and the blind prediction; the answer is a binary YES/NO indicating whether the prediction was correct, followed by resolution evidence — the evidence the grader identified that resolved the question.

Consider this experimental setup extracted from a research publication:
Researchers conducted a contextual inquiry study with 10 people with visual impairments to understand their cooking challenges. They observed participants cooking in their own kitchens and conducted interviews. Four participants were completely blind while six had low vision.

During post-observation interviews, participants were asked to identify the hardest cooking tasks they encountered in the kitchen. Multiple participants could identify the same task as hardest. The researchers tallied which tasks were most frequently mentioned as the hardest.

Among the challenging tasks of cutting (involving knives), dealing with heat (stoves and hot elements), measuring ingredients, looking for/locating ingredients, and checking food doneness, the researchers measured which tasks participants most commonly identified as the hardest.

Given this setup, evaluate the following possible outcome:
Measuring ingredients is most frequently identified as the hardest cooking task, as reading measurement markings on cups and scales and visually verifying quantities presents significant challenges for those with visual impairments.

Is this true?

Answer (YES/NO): NO